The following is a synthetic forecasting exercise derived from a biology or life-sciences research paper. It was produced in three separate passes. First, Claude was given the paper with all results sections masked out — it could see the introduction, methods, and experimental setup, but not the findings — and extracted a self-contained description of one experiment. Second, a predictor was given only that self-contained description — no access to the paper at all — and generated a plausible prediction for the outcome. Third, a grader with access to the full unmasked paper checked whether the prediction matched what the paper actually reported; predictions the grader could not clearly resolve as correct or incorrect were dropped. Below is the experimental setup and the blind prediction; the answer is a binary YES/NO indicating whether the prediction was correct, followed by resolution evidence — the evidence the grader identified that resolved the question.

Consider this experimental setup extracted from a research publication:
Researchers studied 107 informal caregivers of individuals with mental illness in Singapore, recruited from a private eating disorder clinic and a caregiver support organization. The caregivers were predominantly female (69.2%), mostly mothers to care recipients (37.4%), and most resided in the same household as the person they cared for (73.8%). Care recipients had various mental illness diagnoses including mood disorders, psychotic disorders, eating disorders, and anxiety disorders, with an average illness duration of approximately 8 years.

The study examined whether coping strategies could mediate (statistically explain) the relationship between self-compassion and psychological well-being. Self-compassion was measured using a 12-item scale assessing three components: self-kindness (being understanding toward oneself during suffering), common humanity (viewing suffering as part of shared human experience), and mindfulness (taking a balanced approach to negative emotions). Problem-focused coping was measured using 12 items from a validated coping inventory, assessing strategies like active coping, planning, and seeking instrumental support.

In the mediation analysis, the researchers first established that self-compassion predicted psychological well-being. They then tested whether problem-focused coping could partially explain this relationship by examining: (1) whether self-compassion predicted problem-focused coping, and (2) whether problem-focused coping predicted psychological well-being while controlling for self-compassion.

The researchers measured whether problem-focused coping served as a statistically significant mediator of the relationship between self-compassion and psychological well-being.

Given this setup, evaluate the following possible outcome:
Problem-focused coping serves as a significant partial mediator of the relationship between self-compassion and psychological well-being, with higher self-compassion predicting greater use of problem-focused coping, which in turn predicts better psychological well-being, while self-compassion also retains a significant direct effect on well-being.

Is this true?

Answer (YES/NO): YES